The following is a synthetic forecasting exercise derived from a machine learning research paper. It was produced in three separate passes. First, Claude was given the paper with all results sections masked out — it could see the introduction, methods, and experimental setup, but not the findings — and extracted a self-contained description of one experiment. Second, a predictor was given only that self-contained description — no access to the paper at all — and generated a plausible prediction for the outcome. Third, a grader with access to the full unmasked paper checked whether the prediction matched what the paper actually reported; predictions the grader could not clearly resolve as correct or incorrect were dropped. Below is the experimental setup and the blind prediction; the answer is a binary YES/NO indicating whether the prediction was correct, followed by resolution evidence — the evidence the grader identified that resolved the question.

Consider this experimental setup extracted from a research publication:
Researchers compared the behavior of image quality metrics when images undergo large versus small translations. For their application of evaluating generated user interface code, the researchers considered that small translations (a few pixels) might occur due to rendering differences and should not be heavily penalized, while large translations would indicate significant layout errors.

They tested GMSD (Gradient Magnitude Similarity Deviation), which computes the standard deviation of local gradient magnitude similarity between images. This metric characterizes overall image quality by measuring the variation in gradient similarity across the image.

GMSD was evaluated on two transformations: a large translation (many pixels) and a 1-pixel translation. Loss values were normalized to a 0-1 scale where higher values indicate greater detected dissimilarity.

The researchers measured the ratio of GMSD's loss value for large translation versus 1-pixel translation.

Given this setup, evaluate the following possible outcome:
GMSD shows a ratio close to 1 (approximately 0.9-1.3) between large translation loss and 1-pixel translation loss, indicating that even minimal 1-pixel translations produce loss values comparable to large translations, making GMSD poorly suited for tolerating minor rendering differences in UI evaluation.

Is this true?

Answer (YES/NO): NO